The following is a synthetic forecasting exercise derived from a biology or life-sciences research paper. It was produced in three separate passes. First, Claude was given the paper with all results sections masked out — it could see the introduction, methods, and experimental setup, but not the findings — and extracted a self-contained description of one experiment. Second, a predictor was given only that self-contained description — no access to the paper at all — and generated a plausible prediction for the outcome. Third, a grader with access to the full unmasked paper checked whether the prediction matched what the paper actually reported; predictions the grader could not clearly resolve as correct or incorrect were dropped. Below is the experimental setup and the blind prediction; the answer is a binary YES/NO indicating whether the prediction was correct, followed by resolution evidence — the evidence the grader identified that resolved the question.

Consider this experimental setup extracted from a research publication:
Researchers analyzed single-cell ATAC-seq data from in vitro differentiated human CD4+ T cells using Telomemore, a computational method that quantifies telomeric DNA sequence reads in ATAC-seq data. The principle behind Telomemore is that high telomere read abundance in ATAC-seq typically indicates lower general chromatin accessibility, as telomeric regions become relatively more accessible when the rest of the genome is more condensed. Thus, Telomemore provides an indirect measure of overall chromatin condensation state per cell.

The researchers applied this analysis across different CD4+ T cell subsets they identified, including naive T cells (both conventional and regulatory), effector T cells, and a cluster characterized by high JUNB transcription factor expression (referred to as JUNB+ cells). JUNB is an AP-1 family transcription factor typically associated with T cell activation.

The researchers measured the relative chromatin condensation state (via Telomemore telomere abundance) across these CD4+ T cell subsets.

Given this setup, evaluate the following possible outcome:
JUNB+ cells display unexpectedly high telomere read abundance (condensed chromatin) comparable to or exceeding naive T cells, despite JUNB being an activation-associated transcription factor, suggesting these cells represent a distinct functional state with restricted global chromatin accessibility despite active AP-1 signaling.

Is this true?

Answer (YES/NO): YES